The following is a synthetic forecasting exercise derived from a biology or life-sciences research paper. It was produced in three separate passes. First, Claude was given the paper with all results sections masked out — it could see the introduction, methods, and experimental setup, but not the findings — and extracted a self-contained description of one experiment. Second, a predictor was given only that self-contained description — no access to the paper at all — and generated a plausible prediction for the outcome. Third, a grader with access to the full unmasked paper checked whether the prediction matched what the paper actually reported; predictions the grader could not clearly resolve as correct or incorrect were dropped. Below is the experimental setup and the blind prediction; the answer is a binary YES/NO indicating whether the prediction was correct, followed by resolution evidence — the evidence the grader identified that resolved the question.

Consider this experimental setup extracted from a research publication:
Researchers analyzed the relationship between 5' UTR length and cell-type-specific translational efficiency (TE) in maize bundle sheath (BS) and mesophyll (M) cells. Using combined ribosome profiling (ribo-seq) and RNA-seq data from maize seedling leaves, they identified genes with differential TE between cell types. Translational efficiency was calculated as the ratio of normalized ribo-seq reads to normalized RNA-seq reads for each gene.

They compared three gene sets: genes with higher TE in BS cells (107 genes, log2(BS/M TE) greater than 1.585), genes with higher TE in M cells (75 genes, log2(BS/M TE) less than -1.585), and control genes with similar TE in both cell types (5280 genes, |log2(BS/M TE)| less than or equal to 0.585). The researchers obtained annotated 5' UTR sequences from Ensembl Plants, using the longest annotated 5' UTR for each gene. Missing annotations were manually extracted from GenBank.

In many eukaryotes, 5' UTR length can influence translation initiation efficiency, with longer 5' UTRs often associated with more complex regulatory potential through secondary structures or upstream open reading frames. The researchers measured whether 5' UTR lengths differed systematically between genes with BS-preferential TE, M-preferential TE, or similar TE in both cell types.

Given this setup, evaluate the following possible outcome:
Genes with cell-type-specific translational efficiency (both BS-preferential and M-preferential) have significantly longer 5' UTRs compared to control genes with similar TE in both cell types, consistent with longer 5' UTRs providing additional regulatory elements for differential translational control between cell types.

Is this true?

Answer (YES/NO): NO